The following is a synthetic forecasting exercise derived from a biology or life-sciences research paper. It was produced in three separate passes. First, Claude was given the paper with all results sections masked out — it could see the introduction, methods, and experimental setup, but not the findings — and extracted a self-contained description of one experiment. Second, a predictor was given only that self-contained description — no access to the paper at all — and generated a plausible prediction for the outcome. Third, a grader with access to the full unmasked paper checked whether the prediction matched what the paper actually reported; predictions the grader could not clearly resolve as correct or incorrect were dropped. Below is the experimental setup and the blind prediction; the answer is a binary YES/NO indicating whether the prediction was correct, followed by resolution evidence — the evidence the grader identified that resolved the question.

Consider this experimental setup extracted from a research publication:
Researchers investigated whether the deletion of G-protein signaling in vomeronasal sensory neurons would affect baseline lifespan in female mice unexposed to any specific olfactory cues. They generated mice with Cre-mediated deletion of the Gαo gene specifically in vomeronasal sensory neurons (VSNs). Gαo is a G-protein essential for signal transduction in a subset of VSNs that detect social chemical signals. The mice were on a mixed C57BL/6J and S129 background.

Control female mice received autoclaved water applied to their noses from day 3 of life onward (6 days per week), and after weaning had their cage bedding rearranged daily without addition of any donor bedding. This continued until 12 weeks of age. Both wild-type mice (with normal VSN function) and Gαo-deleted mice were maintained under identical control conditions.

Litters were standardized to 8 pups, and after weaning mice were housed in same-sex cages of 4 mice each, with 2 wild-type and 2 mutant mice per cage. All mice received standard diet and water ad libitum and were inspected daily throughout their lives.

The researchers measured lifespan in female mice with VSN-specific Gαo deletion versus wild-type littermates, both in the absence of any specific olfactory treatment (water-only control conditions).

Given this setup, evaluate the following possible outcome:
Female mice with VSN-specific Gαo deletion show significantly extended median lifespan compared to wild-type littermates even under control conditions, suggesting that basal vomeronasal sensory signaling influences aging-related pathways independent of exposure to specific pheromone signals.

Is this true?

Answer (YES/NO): NO